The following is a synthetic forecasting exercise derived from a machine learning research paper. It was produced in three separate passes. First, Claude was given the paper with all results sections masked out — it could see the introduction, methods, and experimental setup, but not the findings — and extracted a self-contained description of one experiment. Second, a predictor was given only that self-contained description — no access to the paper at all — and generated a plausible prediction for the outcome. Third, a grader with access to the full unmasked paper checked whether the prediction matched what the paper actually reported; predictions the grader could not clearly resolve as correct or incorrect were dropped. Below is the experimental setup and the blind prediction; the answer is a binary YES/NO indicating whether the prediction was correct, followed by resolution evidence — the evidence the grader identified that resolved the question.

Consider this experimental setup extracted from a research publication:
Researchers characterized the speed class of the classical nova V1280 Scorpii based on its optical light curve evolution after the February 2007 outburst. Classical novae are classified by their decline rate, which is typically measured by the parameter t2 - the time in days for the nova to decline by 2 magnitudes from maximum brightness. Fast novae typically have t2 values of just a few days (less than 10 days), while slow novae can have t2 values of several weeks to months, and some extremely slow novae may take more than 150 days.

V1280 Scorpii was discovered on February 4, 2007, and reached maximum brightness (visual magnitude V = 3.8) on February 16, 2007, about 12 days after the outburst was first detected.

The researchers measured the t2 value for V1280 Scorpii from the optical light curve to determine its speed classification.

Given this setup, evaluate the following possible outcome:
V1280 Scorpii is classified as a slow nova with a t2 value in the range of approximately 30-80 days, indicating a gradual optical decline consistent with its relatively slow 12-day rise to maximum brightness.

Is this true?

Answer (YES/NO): NO